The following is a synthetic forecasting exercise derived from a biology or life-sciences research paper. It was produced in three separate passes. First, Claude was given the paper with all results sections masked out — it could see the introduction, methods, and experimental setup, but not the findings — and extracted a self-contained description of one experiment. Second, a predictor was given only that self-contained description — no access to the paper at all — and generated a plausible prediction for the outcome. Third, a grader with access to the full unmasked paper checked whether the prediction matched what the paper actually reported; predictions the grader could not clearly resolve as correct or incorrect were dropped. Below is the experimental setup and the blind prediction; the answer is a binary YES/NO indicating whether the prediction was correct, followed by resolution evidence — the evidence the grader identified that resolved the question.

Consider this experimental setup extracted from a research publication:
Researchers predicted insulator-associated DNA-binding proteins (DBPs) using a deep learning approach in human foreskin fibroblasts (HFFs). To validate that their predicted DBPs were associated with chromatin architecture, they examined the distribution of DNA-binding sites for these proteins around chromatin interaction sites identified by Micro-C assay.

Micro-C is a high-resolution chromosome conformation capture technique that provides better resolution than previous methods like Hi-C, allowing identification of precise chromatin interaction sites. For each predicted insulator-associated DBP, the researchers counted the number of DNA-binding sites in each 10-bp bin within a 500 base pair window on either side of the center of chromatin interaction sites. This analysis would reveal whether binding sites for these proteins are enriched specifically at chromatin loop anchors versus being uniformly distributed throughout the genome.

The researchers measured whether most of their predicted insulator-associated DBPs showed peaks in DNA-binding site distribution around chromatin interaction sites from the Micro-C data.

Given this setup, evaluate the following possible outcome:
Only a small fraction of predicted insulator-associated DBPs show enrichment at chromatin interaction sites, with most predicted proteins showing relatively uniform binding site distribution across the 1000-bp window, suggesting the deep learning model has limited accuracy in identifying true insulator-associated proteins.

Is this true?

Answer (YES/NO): NO